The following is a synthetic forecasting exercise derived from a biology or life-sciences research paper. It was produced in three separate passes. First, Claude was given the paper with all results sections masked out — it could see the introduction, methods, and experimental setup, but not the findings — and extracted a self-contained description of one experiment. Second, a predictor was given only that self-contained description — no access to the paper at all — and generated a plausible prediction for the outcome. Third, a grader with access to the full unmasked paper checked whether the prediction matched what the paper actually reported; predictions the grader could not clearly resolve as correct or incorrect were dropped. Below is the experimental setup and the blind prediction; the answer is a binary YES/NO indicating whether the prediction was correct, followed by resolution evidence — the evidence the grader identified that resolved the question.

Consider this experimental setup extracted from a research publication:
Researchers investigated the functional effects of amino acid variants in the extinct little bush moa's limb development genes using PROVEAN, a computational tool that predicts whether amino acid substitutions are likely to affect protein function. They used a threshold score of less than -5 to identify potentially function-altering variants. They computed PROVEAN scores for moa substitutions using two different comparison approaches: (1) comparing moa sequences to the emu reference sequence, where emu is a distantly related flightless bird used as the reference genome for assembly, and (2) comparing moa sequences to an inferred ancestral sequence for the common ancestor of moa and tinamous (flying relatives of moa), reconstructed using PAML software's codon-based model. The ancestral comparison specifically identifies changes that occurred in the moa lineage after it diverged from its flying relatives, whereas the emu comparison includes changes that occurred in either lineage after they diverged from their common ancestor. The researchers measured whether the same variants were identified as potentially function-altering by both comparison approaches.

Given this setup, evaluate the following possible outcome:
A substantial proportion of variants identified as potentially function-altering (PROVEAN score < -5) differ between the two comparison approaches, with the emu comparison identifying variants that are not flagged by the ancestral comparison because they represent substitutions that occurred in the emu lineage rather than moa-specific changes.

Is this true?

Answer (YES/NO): NO